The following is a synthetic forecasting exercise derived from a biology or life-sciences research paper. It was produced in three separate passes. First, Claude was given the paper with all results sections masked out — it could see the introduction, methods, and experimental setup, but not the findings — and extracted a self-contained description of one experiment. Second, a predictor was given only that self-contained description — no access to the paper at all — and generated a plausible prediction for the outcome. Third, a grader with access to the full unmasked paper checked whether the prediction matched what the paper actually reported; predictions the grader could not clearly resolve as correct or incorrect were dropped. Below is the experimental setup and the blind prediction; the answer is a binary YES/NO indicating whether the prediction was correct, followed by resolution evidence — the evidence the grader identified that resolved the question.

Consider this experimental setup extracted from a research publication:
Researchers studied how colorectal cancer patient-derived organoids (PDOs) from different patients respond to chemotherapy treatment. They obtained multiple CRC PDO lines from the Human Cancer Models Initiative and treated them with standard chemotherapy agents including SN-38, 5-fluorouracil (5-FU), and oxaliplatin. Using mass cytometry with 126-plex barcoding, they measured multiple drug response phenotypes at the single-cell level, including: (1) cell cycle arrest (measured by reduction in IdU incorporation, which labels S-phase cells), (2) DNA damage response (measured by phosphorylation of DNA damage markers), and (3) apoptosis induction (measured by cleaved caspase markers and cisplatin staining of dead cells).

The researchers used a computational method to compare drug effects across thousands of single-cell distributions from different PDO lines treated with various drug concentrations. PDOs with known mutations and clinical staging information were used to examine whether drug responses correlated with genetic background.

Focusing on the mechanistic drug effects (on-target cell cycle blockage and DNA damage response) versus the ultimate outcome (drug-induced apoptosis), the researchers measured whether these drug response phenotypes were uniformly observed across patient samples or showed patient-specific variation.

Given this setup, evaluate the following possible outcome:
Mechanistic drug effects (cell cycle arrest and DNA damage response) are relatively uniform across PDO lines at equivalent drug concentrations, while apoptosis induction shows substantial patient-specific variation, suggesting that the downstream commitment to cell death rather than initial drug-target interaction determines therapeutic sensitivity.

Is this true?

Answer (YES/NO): YES